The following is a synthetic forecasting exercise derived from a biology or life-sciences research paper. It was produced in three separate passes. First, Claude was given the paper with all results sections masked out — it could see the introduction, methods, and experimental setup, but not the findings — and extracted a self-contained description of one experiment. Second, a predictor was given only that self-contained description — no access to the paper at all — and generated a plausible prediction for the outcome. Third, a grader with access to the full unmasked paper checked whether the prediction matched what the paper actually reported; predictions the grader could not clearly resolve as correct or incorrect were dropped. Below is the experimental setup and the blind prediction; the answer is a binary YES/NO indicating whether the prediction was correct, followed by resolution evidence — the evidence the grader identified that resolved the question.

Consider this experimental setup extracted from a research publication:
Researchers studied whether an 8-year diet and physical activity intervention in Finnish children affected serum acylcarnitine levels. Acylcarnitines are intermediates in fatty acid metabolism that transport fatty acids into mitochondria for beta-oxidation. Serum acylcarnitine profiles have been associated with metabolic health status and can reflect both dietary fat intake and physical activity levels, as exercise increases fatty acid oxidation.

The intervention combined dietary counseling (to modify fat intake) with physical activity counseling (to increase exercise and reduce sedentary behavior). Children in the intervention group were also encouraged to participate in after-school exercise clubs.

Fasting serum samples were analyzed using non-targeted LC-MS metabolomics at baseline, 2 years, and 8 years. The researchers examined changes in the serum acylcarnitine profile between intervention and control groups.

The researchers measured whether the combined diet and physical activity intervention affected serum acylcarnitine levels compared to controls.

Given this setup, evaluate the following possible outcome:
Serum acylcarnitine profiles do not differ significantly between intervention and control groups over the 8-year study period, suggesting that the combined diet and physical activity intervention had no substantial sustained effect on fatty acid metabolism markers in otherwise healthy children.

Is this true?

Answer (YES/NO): NO